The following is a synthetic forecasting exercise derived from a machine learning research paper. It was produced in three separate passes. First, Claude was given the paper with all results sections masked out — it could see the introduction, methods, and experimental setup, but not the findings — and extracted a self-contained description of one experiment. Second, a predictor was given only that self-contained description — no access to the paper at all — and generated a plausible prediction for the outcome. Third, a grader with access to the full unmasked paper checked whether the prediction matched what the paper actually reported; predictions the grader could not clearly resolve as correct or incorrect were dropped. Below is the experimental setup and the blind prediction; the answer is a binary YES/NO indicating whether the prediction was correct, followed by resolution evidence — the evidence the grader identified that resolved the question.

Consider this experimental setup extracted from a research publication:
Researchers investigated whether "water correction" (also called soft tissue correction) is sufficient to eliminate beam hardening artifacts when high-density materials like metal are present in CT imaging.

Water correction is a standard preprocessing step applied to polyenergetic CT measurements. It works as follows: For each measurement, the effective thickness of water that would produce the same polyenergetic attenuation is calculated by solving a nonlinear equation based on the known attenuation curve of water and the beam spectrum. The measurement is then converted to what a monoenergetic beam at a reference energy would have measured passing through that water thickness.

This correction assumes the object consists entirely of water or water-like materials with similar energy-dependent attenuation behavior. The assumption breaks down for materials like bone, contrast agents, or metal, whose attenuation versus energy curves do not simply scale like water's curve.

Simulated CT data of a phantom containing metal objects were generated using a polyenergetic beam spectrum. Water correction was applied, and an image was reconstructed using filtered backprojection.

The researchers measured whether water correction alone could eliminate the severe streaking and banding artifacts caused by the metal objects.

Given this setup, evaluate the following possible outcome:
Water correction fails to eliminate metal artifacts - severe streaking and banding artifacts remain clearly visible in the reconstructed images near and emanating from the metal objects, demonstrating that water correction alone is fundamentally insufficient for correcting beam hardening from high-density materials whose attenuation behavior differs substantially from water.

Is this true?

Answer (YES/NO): YES